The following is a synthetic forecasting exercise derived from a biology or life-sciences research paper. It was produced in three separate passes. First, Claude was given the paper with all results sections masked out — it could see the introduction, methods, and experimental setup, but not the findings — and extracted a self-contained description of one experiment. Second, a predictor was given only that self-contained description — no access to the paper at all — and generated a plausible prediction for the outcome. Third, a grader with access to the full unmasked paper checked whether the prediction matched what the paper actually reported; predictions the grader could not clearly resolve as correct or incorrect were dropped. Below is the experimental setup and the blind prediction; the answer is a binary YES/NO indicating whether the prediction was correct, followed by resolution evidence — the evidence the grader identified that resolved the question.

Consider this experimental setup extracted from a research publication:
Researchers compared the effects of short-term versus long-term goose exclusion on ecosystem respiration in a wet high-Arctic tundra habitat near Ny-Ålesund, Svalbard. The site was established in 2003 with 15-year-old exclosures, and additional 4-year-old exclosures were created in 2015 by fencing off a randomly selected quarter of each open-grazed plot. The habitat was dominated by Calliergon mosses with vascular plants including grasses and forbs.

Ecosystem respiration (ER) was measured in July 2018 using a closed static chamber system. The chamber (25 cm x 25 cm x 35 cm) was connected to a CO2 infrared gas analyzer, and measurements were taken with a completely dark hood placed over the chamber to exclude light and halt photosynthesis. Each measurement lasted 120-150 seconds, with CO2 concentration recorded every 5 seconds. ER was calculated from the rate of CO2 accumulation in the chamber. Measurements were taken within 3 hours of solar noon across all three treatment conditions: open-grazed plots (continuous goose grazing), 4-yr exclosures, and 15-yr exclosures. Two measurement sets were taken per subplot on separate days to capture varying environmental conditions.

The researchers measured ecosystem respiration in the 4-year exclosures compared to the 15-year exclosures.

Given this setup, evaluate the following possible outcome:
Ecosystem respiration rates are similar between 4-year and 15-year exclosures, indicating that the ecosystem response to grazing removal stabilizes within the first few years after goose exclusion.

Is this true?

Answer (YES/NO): NO